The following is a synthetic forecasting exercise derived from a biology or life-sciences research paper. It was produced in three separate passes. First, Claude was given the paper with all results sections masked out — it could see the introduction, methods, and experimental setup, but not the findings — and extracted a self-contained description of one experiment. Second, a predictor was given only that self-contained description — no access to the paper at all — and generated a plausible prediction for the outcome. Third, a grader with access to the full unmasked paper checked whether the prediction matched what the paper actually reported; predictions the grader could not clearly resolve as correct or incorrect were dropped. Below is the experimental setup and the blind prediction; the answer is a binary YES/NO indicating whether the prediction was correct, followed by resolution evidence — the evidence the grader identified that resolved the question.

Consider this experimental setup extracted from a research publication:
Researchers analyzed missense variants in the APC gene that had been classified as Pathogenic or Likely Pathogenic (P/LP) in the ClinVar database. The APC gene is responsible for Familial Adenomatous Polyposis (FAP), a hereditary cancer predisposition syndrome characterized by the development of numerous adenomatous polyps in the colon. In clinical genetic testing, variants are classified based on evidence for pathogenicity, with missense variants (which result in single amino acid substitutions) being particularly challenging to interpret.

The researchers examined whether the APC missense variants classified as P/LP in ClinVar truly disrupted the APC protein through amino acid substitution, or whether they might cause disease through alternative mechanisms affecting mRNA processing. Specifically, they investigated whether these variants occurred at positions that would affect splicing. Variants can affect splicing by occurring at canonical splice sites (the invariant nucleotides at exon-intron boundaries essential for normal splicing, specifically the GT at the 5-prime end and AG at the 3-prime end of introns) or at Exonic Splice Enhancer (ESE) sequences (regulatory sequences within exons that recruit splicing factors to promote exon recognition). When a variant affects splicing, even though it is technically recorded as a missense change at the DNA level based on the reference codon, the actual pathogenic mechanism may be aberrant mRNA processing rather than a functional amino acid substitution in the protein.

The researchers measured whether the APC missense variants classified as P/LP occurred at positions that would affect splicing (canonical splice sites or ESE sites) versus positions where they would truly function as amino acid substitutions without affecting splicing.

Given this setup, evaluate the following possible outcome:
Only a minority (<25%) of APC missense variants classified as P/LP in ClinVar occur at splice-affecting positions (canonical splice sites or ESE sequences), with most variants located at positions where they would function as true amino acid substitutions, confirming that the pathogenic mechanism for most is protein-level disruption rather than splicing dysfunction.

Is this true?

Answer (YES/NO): NO